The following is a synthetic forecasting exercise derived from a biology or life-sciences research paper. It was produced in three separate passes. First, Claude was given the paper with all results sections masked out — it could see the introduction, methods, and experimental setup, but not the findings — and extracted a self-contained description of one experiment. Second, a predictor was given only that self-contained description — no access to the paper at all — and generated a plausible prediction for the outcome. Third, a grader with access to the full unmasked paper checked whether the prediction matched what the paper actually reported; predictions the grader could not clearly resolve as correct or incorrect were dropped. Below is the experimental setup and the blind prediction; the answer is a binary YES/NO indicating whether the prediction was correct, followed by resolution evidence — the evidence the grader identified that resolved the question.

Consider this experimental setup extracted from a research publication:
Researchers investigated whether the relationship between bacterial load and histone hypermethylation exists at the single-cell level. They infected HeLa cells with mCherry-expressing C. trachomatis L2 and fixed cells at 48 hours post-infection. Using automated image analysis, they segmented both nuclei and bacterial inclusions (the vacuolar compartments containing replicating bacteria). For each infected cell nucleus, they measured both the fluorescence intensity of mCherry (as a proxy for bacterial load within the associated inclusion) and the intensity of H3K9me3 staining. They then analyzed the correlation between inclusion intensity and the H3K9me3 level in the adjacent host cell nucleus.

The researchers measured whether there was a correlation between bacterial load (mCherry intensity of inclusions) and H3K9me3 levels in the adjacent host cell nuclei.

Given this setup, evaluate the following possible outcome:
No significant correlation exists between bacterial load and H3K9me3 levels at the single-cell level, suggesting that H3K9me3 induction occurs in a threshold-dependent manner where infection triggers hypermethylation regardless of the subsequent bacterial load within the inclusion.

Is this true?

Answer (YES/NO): NO